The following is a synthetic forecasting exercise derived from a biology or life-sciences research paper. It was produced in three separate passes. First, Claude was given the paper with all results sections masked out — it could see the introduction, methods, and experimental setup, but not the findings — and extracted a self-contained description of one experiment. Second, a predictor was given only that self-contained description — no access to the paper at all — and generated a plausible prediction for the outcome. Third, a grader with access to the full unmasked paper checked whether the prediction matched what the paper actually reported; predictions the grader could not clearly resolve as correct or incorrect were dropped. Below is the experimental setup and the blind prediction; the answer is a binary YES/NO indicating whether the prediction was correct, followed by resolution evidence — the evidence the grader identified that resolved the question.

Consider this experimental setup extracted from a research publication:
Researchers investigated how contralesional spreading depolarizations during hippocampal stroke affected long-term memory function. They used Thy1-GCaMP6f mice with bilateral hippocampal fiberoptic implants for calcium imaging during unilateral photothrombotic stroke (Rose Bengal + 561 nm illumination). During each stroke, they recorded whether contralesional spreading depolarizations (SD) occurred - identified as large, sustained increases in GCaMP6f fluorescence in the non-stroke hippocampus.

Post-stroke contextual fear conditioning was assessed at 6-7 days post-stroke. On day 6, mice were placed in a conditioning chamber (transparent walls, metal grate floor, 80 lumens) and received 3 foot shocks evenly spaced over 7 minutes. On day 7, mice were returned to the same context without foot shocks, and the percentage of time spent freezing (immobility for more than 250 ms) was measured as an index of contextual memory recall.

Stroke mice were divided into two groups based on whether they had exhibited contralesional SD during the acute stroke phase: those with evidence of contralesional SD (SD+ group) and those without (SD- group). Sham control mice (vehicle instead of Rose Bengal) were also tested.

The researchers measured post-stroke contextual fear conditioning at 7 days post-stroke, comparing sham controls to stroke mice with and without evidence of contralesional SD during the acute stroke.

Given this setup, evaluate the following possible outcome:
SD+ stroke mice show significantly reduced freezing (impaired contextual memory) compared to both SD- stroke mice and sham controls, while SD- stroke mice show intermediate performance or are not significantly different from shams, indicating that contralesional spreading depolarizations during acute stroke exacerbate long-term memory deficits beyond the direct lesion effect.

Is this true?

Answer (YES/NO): NO